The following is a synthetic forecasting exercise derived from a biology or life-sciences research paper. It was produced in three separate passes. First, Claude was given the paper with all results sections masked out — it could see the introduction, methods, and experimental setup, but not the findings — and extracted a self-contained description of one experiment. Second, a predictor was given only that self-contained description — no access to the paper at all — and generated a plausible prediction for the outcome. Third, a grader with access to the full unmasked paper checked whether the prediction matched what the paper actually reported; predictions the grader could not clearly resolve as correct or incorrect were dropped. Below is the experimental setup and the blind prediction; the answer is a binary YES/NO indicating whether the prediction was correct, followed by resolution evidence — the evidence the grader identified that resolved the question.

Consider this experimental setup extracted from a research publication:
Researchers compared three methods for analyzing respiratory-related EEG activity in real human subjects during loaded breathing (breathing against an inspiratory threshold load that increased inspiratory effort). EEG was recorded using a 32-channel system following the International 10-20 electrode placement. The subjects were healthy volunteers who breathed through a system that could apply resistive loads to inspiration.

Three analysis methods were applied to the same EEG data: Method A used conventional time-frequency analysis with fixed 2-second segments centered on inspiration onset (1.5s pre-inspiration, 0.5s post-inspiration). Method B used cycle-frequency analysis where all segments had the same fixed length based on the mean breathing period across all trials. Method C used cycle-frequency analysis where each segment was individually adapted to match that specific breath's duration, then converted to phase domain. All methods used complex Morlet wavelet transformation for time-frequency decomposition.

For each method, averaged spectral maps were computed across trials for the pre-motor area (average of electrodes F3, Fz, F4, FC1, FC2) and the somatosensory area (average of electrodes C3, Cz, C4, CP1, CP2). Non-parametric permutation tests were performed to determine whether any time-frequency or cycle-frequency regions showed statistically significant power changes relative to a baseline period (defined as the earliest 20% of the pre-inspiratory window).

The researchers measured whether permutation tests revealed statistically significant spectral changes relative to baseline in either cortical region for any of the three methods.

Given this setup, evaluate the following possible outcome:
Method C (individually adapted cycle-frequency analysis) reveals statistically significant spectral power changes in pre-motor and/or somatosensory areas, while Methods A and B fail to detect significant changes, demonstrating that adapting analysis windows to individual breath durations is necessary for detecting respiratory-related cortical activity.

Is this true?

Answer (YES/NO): NO